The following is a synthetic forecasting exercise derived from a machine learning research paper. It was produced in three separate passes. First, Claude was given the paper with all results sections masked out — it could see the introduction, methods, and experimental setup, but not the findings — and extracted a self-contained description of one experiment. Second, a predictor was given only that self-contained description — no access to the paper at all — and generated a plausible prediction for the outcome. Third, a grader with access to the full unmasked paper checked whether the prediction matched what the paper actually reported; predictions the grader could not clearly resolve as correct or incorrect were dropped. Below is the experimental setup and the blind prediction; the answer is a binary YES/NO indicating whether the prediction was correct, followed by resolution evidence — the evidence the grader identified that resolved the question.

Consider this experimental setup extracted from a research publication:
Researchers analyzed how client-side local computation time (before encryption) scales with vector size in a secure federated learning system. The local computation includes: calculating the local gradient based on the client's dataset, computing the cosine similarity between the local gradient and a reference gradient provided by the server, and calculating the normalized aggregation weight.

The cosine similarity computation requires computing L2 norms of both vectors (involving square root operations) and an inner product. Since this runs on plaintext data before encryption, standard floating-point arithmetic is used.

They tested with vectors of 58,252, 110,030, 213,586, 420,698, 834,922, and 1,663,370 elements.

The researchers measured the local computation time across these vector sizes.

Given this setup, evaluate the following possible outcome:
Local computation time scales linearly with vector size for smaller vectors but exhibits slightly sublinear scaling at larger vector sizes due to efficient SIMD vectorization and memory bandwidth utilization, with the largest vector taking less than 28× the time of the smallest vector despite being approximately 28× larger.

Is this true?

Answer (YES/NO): NO